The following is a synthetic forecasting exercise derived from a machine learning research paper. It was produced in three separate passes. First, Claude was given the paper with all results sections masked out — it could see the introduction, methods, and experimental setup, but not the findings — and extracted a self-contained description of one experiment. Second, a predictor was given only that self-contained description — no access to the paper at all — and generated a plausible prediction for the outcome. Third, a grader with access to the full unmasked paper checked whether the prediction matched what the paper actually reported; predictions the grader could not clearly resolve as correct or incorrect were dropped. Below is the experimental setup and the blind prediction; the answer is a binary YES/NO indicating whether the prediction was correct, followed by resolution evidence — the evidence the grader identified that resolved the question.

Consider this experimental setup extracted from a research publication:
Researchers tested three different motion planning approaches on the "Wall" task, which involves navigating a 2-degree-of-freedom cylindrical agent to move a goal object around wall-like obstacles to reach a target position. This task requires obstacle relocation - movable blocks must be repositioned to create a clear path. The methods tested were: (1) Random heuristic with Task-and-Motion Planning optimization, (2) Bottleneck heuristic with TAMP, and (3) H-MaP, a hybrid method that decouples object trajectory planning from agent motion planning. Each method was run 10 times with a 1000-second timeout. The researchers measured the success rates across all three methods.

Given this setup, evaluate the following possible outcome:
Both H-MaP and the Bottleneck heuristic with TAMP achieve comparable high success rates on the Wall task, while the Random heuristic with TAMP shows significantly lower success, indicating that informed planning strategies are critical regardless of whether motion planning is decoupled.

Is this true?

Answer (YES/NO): NO